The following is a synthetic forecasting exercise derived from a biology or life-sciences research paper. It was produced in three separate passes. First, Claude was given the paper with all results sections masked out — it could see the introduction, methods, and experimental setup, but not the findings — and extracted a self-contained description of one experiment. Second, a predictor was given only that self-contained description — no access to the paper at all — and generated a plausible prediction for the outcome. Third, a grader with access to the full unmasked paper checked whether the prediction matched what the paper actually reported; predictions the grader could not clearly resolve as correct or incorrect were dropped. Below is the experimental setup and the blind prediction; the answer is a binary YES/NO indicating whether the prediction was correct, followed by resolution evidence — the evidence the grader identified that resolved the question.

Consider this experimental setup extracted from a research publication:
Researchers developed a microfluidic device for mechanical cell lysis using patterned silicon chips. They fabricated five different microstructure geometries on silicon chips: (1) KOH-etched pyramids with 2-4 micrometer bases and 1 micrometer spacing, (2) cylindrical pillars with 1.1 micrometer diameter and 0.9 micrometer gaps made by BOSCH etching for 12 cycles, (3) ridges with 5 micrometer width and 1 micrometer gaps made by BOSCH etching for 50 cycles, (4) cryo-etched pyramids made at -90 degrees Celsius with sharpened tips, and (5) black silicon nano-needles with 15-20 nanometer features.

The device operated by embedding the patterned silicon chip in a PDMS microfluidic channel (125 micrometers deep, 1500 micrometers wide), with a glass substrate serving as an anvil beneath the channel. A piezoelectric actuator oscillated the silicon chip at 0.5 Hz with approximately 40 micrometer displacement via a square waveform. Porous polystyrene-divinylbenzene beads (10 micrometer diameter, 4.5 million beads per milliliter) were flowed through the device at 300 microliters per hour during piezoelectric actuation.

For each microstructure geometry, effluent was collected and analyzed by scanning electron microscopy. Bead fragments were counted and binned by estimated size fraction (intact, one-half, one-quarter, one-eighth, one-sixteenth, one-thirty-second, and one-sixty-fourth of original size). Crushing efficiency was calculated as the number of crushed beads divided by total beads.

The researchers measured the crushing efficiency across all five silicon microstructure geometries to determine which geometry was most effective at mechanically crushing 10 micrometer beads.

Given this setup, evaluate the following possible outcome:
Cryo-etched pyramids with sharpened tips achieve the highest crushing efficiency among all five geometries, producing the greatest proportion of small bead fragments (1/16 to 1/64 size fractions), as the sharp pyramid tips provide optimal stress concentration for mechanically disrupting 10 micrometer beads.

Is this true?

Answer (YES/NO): NO